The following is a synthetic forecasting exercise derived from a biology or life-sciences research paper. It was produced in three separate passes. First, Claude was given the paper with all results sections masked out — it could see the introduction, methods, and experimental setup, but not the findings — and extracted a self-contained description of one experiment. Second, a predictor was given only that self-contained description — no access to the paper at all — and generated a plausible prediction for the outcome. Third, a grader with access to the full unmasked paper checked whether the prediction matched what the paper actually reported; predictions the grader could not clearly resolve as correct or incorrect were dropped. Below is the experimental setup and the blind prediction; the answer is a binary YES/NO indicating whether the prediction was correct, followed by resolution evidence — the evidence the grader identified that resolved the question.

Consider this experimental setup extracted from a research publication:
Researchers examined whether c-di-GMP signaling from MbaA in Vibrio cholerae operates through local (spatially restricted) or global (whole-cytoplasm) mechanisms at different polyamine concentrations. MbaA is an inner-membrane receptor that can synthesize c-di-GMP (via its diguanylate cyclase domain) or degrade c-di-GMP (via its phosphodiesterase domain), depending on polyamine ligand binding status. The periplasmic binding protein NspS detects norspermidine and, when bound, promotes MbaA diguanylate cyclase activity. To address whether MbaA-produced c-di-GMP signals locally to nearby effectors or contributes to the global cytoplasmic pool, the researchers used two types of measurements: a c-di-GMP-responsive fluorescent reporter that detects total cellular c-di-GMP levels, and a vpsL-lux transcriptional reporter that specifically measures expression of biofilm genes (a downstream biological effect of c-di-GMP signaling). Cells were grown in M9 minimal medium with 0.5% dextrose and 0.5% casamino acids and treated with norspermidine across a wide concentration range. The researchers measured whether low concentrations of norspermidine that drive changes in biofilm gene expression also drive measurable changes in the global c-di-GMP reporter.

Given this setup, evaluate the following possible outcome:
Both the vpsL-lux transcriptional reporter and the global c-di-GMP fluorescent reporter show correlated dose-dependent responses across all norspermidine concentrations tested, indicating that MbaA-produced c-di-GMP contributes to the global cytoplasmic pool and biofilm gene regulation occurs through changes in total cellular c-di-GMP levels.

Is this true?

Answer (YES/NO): NO